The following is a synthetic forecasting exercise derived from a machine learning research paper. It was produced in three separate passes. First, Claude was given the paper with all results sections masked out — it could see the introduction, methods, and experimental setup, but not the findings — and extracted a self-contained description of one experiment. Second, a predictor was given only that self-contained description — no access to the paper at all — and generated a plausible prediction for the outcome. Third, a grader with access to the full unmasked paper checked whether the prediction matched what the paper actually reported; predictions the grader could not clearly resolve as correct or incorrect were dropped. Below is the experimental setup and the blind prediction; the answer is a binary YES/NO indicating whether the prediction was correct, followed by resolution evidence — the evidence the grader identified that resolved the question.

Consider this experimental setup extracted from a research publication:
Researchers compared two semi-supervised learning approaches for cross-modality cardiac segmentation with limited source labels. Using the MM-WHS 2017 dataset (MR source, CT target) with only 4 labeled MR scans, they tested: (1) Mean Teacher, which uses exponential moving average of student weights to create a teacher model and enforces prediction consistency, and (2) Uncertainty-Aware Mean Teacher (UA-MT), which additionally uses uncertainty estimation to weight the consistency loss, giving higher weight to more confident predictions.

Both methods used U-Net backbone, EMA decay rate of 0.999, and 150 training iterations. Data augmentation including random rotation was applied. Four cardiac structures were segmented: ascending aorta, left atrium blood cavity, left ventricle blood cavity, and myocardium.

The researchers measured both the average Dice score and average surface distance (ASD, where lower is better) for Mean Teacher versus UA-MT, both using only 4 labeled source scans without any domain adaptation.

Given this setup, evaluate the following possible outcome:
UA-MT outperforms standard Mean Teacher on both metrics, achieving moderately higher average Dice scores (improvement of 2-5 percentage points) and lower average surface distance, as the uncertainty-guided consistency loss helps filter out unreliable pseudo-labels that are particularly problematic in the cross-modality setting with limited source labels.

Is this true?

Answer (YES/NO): NO